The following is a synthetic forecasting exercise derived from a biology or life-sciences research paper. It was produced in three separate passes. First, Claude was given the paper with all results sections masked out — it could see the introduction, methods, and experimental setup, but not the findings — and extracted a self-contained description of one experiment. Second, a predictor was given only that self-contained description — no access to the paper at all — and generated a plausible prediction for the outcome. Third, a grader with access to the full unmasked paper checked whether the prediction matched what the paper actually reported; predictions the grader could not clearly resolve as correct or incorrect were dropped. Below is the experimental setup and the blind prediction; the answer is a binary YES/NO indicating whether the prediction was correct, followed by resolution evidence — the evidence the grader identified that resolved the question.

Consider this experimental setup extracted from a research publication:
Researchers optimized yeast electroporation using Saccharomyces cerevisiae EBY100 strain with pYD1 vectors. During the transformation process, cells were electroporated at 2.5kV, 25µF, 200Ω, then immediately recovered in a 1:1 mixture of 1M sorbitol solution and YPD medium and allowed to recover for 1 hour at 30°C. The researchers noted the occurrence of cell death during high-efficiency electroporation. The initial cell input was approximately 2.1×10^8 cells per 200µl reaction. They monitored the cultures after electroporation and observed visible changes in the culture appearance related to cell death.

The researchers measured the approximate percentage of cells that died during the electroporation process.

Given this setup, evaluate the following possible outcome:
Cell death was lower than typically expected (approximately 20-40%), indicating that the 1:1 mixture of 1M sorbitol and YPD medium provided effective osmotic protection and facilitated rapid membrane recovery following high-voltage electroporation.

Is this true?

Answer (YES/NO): NO